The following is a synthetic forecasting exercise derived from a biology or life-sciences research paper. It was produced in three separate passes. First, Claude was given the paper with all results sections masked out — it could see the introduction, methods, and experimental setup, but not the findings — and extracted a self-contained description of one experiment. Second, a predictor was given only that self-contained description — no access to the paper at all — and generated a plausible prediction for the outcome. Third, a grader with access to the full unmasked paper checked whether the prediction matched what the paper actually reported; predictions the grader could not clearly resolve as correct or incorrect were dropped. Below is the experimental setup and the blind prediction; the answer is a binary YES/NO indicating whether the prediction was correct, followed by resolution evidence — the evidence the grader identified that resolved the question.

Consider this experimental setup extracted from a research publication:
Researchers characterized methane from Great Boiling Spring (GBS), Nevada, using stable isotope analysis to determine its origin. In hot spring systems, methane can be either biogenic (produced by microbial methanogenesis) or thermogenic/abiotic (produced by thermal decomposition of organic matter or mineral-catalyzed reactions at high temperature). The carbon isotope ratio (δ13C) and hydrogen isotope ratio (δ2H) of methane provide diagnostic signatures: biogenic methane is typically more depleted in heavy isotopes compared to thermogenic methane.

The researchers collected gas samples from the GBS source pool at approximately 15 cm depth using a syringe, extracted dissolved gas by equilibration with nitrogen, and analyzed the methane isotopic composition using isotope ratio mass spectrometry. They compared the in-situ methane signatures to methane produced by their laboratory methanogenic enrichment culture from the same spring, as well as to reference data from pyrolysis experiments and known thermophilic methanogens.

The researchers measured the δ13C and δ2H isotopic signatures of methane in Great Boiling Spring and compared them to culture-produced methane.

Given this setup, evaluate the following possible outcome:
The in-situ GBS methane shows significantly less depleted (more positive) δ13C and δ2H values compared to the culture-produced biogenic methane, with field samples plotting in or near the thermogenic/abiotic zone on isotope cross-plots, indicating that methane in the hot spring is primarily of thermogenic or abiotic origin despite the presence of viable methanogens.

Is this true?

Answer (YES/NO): NO